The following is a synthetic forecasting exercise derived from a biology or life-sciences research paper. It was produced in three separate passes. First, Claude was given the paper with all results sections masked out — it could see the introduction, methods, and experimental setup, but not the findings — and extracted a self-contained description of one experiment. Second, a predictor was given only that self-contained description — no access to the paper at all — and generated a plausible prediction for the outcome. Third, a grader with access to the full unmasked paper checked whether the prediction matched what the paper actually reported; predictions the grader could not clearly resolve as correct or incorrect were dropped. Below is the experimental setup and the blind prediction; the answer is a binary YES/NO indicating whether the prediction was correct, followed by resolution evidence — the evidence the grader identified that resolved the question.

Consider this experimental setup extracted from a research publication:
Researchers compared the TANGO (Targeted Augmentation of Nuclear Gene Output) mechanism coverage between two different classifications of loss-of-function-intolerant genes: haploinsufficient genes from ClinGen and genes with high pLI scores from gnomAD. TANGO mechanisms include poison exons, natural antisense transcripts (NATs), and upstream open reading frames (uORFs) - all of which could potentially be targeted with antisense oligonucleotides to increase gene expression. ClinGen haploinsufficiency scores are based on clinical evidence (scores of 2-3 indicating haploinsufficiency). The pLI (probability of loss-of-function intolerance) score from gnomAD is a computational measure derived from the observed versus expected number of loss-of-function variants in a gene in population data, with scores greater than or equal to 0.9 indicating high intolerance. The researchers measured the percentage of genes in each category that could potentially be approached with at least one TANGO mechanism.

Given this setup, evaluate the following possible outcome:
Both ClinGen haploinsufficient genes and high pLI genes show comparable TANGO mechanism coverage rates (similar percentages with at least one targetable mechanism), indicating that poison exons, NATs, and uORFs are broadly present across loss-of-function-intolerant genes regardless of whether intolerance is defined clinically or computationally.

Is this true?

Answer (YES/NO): NO